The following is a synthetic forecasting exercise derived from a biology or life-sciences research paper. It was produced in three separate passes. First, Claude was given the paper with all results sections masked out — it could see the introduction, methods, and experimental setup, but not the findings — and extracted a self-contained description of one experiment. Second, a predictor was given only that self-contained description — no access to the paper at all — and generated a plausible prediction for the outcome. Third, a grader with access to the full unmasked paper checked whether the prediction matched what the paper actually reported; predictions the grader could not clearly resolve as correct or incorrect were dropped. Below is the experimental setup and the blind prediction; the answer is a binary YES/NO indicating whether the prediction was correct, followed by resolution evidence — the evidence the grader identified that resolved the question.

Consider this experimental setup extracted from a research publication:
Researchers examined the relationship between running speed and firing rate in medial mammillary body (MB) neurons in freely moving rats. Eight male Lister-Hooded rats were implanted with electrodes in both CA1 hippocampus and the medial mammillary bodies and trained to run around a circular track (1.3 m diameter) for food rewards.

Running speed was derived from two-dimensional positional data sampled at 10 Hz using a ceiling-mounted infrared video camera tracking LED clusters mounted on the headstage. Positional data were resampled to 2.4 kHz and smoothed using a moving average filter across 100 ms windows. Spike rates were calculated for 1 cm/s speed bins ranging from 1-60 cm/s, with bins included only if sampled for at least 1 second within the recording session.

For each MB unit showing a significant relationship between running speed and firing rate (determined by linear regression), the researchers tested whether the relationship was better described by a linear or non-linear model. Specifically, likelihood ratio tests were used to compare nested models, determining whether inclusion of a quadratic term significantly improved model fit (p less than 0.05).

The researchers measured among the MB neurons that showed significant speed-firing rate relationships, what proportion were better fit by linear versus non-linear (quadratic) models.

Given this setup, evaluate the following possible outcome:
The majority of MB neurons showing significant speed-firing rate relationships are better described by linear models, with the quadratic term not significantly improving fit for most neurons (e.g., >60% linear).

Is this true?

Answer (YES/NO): YES